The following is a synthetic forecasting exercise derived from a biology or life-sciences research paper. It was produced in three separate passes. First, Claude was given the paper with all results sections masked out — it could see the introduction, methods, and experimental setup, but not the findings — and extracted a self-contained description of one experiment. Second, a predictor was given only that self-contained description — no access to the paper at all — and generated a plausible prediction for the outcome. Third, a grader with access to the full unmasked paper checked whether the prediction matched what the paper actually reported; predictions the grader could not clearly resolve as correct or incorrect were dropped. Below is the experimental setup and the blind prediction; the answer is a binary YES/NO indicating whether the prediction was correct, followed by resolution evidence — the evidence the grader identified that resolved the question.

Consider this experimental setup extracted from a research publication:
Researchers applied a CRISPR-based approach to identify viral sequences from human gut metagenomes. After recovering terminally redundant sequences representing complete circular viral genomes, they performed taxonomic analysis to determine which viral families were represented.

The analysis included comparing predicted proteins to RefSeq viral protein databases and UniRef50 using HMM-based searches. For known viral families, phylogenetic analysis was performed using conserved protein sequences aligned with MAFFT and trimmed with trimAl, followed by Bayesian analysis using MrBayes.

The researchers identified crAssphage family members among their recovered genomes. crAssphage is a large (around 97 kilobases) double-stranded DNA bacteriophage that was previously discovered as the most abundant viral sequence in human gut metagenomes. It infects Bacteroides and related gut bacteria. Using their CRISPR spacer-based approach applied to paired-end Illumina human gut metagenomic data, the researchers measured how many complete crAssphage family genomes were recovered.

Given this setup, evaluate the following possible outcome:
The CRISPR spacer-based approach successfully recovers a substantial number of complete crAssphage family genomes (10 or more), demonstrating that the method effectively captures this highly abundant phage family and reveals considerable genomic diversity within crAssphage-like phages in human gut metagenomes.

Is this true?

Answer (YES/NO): YES